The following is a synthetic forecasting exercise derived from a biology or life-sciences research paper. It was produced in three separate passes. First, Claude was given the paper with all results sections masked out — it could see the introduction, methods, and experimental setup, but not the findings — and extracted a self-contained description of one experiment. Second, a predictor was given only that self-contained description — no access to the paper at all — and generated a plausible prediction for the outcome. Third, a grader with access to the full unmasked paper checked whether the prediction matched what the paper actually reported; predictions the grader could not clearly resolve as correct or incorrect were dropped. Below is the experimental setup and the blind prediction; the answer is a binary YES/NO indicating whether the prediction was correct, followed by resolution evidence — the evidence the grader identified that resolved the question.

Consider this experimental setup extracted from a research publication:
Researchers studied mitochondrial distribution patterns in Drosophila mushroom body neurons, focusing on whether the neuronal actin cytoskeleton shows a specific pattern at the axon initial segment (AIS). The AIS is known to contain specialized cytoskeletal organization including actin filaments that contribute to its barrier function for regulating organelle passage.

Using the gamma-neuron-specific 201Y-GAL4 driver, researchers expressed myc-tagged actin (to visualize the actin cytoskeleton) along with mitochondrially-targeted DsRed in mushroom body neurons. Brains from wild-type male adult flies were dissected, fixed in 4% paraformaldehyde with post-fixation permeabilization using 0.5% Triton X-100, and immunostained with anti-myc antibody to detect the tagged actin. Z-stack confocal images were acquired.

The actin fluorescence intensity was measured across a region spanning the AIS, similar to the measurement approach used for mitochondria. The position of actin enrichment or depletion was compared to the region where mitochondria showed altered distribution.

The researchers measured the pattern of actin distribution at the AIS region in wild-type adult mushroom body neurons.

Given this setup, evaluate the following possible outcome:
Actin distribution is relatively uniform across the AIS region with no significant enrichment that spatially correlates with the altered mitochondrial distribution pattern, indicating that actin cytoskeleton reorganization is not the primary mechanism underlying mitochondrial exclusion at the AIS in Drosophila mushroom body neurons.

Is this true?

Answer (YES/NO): NO